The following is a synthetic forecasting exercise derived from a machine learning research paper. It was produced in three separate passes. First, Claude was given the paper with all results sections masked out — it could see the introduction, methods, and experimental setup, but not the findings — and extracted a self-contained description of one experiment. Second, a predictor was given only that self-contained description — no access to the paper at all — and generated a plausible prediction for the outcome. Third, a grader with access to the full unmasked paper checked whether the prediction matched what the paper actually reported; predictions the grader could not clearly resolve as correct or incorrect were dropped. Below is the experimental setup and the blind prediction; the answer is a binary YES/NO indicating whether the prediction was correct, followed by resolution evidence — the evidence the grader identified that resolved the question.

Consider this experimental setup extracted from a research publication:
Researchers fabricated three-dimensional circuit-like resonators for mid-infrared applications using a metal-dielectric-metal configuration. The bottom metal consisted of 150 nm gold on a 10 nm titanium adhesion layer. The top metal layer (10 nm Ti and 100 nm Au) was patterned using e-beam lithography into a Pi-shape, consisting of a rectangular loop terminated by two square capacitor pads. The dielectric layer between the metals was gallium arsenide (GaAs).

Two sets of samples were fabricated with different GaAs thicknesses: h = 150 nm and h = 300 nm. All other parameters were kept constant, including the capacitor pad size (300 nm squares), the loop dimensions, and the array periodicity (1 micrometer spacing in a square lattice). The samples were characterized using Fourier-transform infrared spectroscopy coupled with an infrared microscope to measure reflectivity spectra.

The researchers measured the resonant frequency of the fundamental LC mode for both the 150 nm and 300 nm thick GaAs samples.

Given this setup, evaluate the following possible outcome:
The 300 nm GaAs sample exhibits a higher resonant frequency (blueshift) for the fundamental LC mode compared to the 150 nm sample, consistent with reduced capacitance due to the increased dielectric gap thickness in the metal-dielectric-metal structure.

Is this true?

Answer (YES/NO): YES